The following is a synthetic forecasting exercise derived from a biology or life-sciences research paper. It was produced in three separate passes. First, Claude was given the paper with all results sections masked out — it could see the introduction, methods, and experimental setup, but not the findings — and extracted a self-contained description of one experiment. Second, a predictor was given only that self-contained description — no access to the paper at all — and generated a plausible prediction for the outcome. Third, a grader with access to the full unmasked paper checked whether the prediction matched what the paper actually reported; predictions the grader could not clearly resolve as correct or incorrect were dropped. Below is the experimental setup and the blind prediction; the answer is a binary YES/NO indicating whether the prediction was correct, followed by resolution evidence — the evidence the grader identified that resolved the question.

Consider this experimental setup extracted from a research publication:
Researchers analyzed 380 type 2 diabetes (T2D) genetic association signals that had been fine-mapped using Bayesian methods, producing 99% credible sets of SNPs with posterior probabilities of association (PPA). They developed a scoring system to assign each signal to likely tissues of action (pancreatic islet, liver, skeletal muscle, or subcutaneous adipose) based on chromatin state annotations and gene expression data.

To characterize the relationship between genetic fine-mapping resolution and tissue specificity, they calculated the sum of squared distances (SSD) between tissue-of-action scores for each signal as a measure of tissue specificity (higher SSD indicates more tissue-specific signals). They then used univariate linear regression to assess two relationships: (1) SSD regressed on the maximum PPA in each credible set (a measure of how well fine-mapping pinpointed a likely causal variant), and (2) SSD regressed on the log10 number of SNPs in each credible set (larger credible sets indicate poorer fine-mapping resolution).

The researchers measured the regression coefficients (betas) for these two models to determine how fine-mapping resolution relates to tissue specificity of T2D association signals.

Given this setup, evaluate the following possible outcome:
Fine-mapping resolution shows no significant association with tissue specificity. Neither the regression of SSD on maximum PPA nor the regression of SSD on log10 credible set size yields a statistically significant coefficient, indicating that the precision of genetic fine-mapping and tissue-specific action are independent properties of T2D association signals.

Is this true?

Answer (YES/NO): NO